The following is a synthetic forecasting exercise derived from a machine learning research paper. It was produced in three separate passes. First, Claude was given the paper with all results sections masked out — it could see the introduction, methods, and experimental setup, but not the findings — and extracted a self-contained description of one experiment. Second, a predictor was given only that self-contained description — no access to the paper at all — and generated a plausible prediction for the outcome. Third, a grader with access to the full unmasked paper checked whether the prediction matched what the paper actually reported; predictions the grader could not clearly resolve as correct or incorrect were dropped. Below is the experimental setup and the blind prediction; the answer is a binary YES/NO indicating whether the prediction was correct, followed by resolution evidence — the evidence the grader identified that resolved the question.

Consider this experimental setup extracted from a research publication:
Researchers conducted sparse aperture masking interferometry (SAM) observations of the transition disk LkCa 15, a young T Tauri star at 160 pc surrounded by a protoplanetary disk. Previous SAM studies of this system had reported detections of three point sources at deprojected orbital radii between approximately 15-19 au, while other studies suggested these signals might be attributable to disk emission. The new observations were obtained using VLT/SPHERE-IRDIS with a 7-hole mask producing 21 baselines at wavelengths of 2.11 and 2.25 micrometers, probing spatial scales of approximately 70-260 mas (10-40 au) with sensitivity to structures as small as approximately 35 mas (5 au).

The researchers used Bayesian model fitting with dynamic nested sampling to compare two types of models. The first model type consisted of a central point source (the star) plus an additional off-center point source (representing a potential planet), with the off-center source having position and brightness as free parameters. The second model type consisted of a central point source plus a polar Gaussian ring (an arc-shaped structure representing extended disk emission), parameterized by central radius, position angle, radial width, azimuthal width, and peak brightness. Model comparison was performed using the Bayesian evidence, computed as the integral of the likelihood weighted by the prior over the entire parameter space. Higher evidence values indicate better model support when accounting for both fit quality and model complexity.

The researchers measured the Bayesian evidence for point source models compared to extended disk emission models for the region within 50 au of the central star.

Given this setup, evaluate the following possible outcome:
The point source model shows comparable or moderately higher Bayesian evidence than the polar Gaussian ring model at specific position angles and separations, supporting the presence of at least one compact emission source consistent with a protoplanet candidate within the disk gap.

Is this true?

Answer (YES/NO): NO